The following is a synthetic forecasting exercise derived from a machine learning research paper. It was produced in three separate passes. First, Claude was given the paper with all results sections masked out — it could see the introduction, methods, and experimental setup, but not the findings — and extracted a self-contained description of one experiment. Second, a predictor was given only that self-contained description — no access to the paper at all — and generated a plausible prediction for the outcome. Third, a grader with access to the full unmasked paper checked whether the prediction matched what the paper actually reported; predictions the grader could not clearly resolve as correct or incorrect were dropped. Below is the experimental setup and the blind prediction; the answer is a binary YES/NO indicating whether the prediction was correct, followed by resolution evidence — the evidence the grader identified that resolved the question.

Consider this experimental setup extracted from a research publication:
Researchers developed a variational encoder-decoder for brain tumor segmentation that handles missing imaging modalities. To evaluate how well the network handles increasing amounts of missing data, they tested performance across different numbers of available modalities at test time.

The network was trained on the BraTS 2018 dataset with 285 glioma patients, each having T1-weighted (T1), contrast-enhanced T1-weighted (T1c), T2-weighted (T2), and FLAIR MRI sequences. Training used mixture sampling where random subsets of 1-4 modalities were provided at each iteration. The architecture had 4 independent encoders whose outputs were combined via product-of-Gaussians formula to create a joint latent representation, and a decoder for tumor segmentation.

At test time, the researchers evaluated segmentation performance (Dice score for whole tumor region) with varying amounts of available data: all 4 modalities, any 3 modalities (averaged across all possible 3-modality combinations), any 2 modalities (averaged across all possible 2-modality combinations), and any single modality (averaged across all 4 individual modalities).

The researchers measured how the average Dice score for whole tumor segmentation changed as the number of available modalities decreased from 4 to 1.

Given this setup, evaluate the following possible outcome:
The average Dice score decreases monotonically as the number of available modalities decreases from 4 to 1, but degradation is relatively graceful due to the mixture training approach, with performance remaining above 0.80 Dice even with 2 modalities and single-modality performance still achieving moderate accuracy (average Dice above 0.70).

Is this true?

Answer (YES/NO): NO